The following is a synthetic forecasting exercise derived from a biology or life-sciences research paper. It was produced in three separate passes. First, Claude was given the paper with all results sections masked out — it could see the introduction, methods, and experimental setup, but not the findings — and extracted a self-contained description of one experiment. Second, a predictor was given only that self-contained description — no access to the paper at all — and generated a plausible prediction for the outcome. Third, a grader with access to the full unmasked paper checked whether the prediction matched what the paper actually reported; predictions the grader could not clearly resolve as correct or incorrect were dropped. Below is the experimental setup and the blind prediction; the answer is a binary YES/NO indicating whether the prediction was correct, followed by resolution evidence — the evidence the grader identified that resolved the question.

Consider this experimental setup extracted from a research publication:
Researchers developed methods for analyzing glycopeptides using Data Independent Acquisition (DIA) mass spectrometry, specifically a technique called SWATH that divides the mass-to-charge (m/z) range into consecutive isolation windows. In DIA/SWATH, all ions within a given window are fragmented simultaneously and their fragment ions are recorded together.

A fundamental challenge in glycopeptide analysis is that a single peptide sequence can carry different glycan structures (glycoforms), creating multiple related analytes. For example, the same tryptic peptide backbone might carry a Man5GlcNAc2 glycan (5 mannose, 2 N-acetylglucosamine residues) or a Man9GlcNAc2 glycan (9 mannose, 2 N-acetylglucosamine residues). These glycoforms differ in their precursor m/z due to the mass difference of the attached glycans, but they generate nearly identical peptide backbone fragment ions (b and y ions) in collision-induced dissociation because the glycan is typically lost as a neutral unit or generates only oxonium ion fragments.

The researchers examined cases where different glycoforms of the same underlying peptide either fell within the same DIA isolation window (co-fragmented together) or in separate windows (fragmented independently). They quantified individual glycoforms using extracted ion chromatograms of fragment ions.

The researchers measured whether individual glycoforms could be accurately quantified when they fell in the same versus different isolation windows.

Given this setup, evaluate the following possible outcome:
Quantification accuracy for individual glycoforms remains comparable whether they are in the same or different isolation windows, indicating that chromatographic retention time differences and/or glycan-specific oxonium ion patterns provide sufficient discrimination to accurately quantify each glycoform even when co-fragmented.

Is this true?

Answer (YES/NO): NO